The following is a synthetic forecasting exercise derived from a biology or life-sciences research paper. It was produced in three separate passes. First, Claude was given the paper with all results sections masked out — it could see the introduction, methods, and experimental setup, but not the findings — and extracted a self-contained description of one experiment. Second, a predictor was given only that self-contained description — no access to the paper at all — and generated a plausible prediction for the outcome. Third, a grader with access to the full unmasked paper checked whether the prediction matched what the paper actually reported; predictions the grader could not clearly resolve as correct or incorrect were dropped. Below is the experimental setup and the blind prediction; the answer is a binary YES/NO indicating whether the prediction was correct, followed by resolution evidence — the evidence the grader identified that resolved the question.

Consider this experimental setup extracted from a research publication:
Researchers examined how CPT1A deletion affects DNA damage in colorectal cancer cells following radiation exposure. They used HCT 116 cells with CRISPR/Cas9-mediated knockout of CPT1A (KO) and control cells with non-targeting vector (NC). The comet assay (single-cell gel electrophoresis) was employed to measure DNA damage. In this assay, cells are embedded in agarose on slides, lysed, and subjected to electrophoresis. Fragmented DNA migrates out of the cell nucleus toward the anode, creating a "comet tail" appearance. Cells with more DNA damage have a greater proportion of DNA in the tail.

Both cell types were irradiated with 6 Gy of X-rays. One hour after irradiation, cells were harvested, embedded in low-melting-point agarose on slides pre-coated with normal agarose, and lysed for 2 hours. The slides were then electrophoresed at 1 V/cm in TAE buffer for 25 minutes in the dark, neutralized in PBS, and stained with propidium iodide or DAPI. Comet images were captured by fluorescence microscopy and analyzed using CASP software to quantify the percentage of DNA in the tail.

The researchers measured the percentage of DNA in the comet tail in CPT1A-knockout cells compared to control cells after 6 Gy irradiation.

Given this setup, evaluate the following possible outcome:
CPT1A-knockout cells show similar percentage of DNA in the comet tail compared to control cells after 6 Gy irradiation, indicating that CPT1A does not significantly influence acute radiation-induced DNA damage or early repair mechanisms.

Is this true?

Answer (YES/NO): NO